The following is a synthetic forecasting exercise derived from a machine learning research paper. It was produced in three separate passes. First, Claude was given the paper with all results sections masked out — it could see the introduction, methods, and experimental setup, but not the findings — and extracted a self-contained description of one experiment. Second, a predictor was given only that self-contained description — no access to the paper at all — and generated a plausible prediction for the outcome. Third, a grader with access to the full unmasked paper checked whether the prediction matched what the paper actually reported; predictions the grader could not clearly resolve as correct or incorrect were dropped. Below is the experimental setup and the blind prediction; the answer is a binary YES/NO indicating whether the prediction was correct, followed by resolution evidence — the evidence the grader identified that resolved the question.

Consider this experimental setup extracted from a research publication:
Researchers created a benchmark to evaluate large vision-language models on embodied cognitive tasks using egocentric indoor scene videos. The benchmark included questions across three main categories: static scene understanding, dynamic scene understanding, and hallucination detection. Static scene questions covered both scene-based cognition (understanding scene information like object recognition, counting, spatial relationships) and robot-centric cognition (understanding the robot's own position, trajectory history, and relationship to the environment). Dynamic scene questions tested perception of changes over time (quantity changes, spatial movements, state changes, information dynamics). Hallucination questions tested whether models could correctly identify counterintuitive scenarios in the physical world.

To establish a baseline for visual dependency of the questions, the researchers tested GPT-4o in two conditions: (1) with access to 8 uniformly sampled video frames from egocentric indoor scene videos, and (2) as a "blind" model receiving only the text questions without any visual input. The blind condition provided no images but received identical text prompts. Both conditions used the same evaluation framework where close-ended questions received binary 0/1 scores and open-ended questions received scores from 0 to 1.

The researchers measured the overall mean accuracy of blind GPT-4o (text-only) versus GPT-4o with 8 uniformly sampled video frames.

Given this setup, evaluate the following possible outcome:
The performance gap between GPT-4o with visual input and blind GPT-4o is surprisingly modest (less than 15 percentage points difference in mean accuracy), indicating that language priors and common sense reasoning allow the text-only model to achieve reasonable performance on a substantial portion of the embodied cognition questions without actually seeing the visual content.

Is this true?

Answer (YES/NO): NO